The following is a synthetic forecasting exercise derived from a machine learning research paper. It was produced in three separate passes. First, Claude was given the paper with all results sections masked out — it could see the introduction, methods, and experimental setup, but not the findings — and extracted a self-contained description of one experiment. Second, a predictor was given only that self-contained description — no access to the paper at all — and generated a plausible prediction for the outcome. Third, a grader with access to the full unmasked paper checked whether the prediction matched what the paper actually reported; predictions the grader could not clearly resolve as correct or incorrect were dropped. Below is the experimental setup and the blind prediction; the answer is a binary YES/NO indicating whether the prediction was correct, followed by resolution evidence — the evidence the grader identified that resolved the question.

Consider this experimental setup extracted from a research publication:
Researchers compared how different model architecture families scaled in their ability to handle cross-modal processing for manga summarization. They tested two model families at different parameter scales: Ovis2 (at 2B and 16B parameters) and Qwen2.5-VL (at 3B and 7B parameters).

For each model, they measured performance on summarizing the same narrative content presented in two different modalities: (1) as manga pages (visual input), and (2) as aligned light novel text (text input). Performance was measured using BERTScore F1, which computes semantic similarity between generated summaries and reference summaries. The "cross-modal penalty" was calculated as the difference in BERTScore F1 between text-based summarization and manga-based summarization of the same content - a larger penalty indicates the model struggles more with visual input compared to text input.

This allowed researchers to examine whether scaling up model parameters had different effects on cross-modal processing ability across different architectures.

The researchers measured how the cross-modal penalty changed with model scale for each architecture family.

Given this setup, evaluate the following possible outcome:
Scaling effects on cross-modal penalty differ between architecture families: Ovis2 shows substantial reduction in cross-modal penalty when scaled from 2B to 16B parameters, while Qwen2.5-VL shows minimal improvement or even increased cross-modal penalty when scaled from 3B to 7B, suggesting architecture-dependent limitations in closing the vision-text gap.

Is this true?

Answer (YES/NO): YES